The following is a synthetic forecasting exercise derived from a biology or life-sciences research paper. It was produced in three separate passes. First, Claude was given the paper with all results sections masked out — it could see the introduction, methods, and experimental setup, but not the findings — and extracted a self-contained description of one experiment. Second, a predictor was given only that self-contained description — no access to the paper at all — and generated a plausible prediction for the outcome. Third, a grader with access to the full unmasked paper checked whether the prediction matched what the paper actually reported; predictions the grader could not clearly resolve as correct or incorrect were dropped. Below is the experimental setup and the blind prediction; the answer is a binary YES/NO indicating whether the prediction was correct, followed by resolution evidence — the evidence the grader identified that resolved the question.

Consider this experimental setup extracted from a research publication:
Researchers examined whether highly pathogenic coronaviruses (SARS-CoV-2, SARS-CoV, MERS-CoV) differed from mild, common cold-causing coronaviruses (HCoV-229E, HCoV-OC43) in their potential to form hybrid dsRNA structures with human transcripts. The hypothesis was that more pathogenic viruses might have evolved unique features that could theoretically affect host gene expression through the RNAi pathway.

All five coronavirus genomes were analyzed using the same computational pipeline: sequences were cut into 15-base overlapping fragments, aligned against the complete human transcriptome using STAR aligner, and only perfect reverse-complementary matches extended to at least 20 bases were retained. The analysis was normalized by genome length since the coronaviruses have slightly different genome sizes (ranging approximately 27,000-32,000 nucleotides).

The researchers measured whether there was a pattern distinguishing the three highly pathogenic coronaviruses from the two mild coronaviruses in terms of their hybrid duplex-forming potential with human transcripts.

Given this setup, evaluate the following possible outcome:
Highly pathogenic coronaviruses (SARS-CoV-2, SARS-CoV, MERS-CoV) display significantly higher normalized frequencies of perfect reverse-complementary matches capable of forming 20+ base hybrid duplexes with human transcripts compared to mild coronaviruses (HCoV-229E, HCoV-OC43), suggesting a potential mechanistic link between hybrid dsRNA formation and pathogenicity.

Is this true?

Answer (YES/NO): NO